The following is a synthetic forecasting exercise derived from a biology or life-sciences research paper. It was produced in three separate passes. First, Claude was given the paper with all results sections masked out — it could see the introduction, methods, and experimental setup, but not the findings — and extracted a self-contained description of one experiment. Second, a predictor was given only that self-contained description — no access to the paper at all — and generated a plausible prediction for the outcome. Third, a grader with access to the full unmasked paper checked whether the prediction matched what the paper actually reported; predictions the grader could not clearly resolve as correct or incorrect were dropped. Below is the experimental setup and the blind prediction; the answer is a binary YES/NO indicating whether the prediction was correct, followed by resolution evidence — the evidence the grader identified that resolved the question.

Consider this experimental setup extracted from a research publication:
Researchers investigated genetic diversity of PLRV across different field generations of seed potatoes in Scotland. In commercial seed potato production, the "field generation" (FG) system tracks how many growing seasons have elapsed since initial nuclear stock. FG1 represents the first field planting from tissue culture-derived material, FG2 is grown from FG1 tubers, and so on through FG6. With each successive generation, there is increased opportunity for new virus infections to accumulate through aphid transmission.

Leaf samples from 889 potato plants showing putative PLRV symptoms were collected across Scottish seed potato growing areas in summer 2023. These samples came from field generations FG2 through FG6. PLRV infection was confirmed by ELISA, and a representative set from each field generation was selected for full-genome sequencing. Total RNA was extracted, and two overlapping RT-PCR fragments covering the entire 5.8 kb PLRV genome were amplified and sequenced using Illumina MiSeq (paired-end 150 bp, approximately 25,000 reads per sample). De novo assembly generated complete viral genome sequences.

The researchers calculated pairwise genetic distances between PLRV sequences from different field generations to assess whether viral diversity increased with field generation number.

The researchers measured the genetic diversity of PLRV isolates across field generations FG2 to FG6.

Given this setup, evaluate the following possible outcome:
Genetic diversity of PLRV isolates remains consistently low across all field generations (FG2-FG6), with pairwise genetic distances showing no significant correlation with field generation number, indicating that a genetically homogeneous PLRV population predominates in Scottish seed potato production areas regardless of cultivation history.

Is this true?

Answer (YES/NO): NO